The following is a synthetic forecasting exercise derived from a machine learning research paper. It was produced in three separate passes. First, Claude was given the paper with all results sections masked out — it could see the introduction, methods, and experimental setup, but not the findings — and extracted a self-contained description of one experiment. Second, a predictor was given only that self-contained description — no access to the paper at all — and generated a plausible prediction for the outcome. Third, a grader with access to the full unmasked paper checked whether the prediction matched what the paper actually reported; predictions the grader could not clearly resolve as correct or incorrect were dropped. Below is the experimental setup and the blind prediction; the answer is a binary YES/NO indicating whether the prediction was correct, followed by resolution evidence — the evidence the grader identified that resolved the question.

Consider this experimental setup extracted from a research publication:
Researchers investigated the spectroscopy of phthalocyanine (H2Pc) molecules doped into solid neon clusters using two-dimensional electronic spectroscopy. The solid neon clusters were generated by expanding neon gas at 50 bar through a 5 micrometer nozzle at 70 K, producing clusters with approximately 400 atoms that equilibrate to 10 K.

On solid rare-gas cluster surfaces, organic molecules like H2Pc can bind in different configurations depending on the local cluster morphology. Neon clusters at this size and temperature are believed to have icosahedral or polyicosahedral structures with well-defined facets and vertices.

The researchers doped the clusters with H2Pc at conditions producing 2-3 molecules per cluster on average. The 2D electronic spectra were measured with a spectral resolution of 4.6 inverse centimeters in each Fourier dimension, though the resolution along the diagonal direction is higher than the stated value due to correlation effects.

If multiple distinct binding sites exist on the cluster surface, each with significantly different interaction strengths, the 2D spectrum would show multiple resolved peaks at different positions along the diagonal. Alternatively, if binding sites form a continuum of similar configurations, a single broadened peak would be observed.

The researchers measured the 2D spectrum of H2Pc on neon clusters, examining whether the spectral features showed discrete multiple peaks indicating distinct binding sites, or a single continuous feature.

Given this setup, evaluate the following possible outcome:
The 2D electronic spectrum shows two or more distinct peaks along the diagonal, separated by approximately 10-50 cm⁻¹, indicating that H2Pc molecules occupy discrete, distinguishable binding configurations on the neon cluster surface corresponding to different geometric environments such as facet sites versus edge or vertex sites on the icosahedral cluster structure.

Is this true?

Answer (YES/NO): NO